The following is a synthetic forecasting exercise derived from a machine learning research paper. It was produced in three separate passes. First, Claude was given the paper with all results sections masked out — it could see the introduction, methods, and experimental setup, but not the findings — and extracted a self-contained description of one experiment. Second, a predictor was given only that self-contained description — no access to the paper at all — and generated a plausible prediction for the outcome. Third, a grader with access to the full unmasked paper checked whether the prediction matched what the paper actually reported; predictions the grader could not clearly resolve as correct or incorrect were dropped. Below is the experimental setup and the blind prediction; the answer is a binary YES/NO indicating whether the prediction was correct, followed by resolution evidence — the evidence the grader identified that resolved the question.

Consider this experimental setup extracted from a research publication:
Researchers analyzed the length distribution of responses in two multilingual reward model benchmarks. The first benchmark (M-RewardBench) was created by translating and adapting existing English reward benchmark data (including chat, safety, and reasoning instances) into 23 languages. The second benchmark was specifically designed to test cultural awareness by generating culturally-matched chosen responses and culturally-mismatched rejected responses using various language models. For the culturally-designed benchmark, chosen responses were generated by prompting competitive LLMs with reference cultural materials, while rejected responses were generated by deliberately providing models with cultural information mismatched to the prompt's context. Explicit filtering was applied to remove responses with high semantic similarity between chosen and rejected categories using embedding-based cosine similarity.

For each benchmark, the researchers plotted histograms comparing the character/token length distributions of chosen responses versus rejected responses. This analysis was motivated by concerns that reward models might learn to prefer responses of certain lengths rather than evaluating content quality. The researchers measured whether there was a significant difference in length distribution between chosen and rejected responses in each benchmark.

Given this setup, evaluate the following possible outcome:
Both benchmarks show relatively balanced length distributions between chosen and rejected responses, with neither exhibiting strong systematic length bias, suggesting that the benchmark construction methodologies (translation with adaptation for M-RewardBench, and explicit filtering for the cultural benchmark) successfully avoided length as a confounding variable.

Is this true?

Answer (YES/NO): NO